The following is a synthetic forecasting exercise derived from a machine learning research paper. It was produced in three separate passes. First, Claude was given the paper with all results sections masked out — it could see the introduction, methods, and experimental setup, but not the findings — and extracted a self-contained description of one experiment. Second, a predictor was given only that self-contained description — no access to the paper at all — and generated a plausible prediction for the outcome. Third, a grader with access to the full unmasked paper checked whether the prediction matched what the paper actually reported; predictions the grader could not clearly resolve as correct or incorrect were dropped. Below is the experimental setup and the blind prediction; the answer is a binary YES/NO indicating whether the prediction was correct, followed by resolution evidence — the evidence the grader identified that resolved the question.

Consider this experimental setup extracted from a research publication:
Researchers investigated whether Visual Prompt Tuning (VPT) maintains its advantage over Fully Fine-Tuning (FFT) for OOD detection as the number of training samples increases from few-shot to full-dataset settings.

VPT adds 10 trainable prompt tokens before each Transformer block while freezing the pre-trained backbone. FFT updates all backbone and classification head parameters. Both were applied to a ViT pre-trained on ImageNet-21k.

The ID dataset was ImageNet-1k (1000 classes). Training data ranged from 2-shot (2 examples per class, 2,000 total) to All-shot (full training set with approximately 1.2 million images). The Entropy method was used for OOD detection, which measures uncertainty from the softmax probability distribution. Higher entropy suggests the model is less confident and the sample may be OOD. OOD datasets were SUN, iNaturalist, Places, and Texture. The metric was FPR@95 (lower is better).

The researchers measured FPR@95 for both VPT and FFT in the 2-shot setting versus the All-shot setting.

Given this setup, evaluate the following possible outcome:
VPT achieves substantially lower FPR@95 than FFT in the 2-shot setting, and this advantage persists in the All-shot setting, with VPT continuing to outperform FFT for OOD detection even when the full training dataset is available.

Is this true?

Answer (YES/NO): NO